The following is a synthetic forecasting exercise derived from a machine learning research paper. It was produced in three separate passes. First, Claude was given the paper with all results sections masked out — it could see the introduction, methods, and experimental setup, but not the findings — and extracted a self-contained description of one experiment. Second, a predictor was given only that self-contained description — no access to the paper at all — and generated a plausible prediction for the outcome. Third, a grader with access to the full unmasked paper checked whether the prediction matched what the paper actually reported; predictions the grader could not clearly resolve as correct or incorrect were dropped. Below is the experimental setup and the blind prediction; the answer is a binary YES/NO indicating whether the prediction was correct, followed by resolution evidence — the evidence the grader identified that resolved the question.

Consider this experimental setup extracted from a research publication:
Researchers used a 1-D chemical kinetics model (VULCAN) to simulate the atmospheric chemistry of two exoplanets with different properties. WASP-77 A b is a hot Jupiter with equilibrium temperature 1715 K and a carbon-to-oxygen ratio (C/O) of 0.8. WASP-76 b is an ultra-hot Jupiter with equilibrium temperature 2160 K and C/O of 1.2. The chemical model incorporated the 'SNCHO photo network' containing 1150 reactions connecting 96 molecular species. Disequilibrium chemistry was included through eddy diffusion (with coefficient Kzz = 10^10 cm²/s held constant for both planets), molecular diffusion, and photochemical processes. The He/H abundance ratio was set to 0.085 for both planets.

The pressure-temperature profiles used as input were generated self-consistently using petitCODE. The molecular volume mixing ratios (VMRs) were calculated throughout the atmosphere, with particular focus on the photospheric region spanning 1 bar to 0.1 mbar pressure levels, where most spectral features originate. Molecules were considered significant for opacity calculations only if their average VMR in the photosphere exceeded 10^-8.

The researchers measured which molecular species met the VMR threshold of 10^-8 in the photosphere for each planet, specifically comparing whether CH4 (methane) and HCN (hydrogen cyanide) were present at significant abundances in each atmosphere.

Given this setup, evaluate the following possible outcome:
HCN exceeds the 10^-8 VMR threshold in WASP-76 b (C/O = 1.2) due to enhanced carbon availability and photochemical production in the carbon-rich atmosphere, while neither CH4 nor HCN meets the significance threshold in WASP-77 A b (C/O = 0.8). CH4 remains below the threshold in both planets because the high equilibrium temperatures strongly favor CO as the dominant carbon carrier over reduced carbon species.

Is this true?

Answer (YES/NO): NO